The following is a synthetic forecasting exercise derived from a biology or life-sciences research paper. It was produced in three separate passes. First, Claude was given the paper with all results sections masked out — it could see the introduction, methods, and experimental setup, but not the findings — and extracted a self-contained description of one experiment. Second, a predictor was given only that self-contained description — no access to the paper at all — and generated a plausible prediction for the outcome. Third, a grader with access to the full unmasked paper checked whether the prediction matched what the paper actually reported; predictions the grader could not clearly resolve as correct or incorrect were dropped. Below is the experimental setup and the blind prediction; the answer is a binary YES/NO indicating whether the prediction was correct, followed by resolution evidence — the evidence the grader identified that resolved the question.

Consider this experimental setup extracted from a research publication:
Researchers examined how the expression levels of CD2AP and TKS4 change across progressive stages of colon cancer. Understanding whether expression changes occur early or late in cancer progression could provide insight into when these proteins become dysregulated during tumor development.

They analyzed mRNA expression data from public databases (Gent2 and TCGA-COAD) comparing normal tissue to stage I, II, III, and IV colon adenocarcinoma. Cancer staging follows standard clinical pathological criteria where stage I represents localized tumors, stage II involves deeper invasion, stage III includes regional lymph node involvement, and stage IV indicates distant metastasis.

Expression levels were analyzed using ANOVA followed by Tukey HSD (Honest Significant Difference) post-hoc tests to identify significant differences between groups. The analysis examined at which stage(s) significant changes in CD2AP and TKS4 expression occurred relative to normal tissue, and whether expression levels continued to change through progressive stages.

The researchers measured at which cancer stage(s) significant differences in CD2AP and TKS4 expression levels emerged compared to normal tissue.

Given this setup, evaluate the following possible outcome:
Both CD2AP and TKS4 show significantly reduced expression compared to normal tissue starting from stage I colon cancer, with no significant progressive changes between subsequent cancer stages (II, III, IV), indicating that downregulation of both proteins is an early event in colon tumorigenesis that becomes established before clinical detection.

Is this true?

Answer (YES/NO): NO